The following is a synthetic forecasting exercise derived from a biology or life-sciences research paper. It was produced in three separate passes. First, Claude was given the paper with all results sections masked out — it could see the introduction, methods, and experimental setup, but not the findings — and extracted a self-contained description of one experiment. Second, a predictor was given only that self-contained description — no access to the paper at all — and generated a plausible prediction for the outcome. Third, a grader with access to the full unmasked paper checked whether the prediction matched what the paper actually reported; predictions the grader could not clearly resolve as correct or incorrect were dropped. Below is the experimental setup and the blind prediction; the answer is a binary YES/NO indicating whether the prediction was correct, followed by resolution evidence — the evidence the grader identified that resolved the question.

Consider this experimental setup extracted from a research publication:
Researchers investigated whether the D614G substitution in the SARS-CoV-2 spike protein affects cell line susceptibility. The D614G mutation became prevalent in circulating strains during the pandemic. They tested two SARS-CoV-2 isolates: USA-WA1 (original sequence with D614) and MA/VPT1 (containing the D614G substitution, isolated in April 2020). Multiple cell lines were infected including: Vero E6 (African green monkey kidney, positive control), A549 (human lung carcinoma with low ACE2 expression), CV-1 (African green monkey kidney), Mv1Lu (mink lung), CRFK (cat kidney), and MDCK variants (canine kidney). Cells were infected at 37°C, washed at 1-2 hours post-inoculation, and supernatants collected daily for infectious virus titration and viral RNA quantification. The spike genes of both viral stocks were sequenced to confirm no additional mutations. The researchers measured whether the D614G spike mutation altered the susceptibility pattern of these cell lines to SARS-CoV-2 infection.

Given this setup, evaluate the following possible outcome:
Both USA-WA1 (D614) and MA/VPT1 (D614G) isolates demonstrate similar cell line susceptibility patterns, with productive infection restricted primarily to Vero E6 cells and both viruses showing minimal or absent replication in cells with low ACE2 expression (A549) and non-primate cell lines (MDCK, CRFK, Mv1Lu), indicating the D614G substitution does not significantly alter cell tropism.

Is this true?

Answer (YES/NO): YES